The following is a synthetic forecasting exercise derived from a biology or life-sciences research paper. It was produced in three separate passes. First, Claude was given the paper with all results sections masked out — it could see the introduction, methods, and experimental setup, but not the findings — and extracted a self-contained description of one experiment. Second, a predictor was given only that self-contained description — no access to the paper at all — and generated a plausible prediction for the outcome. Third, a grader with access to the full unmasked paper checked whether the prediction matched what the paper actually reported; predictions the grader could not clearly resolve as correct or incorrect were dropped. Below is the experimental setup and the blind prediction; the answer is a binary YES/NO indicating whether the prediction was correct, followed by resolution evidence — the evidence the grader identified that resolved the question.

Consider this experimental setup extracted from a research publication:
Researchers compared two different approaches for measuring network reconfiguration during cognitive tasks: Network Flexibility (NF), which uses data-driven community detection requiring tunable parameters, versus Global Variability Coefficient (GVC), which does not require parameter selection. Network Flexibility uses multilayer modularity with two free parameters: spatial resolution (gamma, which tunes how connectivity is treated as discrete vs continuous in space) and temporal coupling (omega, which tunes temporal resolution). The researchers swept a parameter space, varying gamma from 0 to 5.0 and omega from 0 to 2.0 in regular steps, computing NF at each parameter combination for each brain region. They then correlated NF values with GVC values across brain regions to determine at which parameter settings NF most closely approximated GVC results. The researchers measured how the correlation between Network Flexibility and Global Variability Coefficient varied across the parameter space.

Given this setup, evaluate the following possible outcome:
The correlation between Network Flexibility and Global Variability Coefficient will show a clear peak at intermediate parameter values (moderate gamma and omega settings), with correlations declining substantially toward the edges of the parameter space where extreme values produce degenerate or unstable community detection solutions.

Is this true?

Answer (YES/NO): NO